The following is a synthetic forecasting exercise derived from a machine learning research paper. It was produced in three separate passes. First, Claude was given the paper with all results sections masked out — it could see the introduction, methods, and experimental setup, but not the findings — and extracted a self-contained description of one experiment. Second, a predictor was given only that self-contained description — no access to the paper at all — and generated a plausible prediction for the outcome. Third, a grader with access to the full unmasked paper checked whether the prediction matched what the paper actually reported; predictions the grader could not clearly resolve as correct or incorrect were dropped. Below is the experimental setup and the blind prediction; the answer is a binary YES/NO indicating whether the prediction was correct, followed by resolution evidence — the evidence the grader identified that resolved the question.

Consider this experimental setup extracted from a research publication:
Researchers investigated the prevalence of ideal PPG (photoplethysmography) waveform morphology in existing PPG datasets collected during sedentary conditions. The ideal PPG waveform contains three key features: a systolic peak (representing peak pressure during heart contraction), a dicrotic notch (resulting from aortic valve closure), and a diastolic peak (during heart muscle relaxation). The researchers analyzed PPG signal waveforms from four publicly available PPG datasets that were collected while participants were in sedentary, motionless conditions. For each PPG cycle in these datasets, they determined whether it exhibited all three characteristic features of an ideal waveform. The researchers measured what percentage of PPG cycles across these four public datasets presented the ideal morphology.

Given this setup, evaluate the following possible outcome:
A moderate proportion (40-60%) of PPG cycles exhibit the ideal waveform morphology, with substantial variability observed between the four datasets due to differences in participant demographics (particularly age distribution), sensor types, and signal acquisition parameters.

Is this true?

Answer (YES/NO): NO